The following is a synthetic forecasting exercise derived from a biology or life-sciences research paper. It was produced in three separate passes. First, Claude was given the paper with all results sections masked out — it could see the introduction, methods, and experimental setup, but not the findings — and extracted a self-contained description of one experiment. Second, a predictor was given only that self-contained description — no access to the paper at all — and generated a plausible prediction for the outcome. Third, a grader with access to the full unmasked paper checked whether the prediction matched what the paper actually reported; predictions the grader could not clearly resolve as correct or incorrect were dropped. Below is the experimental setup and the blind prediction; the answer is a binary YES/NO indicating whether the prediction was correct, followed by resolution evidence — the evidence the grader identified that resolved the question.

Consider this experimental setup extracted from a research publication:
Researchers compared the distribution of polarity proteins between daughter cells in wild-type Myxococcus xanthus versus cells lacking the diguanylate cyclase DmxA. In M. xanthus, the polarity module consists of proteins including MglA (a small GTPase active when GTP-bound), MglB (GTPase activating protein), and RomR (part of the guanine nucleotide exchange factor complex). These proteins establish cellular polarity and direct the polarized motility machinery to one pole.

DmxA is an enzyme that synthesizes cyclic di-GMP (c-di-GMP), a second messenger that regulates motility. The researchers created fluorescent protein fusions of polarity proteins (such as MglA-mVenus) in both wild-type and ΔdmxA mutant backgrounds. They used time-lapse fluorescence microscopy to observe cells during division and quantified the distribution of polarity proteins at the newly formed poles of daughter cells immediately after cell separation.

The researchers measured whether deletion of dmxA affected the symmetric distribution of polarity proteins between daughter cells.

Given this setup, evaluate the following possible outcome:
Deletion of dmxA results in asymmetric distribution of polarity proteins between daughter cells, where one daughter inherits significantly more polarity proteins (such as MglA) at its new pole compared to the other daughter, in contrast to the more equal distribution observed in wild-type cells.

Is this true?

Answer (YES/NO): YES